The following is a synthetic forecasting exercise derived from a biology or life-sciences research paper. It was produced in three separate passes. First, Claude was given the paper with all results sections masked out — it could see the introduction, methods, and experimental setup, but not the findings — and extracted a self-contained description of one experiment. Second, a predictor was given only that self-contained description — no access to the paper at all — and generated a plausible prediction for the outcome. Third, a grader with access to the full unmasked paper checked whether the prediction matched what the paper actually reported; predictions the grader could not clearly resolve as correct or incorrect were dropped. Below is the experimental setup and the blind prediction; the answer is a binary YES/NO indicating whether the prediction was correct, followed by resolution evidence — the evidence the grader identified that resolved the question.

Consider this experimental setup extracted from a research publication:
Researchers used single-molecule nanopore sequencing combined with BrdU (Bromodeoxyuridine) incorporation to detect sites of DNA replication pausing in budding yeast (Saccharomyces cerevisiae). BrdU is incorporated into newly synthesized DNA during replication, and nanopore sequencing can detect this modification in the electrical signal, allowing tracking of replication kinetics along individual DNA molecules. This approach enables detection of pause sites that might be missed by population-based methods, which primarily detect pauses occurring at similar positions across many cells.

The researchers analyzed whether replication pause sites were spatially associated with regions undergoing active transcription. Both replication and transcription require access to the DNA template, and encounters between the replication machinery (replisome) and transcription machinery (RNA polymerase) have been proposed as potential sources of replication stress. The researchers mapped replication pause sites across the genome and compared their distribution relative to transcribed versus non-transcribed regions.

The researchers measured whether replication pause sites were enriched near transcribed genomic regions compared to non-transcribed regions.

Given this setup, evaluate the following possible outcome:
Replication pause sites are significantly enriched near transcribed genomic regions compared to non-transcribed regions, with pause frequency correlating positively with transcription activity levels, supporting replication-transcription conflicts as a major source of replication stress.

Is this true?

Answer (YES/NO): YES